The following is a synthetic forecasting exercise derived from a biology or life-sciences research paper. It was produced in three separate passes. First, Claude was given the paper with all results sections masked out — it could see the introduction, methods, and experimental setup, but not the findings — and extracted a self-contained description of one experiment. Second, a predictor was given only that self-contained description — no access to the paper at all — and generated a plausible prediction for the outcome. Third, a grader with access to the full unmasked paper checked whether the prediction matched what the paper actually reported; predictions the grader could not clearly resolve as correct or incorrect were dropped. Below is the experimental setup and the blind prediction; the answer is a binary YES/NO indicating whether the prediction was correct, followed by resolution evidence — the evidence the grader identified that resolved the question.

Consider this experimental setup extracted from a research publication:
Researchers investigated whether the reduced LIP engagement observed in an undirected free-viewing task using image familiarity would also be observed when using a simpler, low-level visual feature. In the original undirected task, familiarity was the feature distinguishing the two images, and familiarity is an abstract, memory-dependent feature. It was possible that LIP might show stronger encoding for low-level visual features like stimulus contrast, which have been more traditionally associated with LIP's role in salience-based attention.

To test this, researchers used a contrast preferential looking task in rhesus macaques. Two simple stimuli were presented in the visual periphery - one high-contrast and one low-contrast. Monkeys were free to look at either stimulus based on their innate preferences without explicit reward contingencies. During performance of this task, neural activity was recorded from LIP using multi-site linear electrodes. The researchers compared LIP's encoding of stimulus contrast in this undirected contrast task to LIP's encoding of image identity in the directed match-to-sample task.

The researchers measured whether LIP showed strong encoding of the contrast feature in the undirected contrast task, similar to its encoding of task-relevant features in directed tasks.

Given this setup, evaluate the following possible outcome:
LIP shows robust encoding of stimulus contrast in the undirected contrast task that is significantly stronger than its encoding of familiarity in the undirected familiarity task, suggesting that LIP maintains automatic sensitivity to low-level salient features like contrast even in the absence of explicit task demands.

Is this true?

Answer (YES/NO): NO